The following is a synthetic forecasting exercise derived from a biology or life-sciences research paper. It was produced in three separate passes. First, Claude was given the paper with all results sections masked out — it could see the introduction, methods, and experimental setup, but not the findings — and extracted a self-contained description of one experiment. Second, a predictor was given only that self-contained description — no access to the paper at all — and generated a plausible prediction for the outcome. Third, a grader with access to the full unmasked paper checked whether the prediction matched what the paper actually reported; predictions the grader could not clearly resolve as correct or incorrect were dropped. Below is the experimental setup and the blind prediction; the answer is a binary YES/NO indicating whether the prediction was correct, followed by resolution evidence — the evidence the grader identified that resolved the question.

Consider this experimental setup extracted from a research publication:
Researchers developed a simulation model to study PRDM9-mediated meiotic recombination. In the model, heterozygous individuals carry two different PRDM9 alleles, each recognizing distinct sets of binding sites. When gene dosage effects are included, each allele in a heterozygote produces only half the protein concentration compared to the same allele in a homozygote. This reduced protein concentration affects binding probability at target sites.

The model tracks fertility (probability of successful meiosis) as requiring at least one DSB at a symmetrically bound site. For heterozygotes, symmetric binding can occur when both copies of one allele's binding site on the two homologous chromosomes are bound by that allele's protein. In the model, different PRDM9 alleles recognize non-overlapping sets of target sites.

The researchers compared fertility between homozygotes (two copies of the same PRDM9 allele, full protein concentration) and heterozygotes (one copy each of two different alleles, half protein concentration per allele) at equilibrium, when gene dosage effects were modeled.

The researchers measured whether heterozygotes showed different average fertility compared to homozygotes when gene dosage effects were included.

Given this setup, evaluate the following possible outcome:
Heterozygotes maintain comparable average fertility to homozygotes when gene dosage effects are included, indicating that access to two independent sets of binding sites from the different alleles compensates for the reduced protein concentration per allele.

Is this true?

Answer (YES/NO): NO